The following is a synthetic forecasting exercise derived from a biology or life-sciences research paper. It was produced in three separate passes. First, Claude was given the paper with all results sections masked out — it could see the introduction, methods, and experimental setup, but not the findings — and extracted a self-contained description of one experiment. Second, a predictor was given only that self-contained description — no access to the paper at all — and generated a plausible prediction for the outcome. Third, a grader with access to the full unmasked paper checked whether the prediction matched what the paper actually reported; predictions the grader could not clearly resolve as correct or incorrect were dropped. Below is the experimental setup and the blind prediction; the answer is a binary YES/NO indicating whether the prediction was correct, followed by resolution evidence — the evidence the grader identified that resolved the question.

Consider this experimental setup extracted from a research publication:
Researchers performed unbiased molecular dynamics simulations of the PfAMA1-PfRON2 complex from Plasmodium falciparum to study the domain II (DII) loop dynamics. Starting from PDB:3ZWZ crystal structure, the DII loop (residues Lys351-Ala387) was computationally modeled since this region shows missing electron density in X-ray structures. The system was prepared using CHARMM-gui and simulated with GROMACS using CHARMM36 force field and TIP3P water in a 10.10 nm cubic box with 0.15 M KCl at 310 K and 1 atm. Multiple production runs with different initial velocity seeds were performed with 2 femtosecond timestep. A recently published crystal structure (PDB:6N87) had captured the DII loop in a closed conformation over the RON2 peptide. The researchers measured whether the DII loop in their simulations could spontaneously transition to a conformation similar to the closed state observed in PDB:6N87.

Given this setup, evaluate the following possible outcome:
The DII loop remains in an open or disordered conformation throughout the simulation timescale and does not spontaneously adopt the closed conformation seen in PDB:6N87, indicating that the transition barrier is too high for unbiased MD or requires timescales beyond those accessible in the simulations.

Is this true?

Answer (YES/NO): NO